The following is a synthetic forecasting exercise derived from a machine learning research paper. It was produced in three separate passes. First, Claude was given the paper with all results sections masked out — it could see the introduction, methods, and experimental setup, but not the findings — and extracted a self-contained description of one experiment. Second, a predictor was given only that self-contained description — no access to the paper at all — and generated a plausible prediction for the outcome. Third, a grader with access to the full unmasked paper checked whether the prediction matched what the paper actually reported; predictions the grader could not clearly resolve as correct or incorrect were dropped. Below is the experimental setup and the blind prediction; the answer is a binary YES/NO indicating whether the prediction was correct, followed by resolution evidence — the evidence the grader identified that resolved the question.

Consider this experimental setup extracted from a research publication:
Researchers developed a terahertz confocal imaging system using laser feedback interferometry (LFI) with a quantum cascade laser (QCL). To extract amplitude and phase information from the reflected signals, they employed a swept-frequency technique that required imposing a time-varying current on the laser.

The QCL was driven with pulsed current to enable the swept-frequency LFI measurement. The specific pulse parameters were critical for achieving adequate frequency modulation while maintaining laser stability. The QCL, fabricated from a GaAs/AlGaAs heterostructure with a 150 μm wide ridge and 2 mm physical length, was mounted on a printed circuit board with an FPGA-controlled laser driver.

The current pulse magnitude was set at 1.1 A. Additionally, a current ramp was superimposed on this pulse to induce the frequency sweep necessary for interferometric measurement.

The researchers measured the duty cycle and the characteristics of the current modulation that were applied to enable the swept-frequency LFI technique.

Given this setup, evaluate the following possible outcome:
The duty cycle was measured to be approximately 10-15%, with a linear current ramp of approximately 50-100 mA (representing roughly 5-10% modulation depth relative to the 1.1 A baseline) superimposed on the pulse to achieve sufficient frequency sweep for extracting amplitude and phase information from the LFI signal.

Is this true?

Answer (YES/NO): NO